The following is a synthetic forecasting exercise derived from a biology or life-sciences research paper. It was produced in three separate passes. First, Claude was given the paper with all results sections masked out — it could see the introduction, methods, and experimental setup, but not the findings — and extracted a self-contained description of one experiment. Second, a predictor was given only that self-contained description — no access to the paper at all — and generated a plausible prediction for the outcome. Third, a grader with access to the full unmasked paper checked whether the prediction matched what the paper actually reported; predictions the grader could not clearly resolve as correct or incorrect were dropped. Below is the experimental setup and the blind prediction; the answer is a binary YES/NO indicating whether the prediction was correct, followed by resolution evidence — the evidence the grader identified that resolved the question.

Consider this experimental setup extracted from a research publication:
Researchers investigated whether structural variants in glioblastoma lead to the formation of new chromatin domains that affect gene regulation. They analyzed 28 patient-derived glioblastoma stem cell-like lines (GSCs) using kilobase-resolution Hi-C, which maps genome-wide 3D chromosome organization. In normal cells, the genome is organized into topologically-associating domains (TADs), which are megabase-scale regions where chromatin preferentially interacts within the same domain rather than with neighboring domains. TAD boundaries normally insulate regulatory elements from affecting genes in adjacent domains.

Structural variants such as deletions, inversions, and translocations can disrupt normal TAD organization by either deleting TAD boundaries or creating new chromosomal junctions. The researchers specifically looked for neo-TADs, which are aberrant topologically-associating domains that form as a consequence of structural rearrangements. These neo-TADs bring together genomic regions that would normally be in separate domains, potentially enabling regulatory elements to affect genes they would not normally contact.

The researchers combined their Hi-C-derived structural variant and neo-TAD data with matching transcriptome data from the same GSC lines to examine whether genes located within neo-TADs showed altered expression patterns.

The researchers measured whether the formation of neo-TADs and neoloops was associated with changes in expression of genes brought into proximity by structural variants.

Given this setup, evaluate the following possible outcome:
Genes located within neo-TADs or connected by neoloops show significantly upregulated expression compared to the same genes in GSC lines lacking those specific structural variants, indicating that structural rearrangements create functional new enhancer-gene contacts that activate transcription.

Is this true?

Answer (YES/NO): YES